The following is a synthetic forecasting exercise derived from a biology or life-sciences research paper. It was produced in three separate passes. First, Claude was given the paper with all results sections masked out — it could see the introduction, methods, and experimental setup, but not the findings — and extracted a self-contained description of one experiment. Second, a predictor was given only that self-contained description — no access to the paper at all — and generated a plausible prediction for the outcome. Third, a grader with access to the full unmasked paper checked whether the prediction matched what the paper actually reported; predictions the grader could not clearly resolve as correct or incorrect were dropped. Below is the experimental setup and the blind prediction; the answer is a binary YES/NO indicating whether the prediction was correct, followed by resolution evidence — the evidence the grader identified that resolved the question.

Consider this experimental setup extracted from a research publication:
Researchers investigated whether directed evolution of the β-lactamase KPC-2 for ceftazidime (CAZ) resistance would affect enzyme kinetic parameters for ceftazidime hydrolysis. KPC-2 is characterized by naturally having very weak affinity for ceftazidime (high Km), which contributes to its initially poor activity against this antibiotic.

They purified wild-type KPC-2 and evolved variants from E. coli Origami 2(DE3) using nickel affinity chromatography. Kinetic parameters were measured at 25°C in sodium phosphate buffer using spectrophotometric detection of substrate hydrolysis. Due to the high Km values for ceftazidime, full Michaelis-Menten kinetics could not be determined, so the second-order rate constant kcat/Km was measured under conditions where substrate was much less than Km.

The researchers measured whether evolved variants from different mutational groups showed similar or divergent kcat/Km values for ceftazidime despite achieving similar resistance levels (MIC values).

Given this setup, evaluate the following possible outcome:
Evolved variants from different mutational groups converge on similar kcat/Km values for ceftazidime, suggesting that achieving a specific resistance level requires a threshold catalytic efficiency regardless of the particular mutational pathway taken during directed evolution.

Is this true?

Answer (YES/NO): NO